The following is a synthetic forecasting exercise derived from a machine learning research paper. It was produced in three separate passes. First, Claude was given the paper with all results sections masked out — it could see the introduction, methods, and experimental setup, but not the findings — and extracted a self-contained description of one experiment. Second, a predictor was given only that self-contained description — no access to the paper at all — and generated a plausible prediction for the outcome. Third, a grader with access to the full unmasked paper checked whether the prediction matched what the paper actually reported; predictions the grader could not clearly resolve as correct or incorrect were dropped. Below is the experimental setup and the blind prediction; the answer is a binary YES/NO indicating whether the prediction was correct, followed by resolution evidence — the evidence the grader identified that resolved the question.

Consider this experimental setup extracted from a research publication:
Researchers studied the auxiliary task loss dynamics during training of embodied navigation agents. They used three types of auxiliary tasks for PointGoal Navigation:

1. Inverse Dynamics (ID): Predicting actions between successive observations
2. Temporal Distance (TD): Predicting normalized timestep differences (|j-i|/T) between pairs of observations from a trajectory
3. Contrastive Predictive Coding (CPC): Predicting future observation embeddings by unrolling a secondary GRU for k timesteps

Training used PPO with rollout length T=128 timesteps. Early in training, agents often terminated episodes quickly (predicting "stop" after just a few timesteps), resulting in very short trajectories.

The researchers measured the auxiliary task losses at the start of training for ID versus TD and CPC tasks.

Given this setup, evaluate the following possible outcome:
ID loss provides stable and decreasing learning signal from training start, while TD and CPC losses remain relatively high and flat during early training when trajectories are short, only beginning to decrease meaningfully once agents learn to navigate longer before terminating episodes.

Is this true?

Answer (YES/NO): NO